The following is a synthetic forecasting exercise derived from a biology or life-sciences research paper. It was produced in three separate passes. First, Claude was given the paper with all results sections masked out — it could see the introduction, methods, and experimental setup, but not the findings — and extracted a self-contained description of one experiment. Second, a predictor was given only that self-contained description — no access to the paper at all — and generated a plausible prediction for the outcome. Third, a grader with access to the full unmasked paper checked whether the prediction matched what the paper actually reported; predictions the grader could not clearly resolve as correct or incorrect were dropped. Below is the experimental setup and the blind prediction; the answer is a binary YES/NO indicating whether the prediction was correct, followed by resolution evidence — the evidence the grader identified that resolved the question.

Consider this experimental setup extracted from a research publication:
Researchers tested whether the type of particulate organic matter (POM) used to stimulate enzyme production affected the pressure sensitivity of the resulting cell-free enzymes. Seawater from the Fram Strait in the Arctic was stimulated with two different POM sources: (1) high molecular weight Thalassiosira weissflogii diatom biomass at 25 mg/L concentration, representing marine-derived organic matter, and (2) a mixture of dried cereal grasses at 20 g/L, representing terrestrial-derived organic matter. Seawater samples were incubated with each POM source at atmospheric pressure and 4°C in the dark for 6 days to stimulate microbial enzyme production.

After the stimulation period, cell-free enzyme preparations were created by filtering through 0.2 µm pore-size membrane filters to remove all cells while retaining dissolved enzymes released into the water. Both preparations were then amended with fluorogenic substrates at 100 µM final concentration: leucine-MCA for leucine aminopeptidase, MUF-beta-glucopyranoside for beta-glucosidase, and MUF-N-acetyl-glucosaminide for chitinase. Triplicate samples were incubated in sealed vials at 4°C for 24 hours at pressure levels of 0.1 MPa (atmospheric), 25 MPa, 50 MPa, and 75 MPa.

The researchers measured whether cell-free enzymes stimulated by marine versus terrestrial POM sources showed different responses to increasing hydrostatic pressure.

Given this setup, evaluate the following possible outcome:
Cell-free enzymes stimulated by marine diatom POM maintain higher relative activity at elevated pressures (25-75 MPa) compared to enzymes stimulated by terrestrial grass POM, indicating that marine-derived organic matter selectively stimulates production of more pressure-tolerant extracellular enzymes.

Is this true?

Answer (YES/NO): YES